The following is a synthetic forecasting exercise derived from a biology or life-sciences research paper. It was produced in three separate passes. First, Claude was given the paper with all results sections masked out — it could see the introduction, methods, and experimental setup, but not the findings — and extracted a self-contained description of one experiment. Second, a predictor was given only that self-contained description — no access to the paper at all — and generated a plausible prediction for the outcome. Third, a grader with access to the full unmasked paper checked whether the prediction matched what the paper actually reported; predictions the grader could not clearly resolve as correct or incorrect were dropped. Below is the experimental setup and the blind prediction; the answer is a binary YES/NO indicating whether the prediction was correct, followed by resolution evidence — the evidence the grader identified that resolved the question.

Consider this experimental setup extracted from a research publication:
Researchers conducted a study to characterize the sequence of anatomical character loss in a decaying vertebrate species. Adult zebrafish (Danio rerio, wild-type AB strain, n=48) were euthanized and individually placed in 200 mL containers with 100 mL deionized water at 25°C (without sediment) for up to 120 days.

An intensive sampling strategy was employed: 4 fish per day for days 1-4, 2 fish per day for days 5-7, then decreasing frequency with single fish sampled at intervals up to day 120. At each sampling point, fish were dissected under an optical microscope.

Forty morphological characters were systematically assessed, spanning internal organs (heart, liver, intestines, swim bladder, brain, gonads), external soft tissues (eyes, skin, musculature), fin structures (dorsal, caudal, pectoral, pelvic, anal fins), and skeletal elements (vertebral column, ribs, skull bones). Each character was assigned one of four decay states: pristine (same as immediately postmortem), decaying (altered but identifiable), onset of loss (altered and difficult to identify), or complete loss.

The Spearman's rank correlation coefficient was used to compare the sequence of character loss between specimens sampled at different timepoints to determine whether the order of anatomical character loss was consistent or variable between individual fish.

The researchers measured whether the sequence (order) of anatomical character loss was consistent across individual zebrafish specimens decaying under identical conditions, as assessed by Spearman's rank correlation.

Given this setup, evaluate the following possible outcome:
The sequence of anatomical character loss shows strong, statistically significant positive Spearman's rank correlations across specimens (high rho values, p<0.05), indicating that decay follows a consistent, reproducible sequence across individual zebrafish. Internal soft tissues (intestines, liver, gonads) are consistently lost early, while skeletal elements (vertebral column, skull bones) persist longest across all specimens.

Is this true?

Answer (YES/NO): NO